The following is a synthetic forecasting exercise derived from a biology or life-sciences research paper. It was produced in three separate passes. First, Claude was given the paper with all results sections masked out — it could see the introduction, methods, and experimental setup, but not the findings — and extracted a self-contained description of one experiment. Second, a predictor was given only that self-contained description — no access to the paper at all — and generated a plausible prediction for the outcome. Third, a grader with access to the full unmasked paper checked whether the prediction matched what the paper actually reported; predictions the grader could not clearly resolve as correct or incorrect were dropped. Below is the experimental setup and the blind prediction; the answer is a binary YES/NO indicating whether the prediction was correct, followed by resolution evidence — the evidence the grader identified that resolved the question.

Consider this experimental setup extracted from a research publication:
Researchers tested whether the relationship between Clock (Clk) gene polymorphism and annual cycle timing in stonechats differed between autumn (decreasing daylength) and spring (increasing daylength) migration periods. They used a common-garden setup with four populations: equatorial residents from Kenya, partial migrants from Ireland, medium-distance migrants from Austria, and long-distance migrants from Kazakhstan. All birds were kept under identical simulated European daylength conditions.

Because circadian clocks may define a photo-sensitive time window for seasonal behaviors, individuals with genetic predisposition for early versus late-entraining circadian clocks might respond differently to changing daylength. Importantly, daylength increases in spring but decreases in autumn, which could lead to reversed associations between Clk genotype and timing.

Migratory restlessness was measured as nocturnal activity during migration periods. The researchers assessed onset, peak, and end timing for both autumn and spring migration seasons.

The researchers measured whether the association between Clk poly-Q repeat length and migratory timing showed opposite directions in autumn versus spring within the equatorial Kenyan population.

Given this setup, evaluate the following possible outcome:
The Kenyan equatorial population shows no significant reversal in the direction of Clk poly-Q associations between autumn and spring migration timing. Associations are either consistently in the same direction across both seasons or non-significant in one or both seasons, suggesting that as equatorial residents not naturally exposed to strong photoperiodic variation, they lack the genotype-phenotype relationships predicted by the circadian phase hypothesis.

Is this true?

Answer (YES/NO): NO